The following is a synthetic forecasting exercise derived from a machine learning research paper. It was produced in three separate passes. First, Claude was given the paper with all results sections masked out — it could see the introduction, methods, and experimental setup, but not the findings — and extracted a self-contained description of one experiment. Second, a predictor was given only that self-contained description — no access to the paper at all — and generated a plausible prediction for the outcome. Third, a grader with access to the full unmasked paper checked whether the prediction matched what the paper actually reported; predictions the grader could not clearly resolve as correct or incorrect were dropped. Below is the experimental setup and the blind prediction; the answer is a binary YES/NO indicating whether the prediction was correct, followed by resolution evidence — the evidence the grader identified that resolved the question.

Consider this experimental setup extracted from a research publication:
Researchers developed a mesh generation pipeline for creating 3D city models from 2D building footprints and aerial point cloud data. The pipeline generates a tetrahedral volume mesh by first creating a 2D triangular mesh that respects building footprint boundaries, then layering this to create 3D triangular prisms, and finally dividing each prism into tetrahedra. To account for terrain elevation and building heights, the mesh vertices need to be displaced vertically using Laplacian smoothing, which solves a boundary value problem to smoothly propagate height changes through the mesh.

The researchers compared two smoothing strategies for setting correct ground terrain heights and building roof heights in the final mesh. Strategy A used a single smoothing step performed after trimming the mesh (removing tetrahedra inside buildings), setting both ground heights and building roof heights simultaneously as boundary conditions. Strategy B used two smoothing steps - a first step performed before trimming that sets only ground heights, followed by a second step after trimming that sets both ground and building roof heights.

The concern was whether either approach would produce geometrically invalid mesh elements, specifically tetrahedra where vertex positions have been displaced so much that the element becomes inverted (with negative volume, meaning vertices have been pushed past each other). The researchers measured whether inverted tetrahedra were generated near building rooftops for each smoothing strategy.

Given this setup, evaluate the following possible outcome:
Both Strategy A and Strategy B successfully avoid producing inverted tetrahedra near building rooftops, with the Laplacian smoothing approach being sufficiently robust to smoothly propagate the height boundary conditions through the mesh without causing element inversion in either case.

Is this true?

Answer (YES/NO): NO